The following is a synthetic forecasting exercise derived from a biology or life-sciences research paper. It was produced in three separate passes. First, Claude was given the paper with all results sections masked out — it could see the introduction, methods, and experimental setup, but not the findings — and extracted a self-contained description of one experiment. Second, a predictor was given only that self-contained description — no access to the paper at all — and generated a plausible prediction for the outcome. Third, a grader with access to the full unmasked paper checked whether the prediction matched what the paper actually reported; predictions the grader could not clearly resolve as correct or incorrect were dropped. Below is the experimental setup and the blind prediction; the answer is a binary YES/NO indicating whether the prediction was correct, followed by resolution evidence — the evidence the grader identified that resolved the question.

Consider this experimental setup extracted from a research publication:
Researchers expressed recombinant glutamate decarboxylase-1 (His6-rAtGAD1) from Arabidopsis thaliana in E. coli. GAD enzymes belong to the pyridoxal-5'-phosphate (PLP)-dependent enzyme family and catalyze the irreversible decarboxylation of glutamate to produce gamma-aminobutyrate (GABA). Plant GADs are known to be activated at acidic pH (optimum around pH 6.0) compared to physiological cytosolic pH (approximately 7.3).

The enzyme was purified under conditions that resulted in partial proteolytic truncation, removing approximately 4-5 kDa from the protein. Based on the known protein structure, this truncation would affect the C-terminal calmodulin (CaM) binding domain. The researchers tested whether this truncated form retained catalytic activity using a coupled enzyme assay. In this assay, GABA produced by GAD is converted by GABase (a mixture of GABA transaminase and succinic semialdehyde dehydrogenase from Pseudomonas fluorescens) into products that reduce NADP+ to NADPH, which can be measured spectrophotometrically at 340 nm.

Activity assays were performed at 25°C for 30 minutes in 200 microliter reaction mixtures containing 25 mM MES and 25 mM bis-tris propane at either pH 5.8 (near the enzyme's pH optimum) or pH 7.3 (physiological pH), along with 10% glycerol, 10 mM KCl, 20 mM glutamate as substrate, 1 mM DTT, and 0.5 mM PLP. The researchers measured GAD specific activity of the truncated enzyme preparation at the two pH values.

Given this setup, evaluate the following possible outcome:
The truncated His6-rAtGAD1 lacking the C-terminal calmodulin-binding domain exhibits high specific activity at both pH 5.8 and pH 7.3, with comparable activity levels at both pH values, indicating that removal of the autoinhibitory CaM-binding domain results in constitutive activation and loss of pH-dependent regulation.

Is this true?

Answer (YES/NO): NO